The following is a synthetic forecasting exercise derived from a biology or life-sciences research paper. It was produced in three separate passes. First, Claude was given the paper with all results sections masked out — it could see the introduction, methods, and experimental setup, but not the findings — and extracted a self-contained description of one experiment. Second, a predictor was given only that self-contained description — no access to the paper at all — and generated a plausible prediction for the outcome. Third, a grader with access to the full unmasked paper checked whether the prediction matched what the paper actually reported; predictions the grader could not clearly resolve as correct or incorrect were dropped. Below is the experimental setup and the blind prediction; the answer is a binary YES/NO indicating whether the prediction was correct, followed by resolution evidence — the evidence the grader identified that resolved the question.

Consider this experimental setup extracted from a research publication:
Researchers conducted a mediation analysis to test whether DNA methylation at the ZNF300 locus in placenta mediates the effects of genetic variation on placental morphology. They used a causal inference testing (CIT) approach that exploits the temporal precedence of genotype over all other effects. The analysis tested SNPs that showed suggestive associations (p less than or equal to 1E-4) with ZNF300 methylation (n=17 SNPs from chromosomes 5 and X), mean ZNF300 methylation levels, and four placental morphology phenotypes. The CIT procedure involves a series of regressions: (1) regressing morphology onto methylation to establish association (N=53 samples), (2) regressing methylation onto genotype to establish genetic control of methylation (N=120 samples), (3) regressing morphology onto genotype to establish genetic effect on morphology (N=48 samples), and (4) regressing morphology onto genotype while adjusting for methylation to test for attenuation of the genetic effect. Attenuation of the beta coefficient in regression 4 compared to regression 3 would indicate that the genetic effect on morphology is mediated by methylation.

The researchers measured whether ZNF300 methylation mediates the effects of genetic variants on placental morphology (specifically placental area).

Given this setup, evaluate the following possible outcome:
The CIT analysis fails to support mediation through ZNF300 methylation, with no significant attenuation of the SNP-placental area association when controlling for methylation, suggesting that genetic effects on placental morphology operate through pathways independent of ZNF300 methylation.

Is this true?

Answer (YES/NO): NO